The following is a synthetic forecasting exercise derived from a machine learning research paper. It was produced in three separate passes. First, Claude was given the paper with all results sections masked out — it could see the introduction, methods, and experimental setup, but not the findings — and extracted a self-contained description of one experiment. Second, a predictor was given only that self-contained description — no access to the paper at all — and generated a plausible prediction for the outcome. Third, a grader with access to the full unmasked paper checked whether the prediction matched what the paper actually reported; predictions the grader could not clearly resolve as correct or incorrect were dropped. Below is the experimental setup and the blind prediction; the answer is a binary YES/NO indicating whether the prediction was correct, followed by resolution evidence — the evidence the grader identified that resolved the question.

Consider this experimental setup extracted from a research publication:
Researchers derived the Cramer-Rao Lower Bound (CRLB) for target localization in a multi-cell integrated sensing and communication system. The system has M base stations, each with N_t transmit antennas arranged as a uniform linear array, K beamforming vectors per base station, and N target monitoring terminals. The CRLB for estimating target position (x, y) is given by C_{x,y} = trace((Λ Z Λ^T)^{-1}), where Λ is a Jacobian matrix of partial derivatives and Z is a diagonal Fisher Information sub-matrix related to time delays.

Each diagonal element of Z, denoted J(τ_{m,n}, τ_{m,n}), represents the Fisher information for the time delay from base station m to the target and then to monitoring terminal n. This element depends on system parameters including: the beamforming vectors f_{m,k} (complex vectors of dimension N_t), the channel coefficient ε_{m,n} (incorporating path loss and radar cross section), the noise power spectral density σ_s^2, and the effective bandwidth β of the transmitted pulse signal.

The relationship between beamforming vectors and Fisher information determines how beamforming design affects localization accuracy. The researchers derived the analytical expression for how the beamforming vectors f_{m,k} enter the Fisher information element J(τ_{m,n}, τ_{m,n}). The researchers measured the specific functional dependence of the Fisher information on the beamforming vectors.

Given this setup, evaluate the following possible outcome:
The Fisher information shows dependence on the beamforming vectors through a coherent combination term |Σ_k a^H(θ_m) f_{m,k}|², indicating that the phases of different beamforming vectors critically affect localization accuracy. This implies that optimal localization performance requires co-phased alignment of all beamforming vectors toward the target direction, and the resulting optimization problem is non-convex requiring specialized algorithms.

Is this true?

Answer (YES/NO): NO